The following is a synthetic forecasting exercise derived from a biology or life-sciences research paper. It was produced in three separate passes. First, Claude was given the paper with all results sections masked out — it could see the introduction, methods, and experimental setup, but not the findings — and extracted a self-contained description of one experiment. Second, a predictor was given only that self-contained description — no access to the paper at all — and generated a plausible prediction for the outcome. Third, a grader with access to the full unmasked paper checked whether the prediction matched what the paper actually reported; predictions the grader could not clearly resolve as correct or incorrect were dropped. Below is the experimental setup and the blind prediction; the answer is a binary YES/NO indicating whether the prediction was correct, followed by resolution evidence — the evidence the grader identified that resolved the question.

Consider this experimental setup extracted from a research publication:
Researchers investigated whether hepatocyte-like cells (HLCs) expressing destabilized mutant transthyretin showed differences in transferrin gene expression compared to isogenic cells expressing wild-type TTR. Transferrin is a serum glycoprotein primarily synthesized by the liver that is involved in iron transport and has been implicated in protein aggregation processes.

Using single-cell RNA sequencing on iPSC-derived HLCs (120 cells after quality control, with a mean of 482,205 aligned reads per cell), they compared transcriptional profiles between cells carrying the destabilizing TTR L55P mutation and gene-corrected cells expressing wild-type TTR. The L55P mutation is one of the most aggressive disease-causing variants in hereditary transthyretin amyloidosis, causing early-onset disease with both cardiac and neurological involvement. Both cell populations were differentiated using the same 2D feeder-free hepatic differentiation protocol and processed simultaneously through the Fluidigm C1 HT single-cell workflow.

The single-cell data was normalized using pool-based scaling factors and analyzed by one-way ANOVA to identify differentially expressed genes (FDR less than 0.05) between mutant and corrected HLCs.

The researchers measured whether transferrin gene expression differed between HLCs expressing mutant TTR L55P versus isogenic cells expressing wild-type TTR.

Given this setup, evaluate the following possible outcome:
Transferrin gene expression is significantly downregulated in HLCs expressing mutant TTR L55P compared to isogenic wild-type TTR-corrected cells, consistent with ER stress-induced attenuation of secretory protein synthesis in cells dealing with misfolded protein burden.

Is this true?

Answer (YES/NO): NO